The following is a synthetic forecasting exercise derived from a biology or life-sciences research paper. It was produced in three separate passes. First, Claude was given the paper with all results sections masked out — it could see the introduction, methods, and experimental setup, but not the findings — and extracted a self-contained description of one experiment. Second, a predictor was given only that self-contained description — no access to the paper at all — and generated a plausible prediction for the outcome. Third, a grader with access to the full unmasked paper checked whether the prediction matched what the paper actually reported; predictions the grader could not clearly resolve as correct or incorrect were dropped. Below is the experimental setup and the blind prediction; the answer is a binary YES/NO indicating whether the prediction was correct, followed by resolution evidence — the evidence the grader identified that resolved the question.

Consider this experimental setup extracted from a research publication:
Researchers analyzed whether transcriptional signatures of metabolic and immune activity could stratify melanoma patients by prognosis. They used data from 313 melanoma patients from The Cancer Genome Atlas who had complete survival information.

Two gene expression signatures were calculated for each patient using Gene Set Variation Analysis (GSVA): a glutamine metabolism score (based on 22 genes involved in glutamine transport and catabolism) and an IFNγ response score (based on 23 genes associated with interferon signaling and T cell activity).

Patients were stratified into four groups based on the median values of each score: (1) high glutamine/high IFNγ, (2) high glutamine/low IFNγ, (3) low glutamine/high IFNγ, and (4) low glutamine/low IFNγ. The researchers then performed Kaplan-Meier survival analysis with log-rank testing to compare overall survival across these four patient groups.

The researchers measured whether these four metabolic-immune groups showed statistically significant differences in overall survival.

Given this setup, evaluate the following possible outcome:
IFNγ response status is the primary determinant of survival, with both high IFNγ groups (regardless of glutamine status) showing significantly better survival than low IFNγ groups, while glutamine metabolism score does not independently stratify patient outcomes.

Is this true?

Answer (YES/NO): NO